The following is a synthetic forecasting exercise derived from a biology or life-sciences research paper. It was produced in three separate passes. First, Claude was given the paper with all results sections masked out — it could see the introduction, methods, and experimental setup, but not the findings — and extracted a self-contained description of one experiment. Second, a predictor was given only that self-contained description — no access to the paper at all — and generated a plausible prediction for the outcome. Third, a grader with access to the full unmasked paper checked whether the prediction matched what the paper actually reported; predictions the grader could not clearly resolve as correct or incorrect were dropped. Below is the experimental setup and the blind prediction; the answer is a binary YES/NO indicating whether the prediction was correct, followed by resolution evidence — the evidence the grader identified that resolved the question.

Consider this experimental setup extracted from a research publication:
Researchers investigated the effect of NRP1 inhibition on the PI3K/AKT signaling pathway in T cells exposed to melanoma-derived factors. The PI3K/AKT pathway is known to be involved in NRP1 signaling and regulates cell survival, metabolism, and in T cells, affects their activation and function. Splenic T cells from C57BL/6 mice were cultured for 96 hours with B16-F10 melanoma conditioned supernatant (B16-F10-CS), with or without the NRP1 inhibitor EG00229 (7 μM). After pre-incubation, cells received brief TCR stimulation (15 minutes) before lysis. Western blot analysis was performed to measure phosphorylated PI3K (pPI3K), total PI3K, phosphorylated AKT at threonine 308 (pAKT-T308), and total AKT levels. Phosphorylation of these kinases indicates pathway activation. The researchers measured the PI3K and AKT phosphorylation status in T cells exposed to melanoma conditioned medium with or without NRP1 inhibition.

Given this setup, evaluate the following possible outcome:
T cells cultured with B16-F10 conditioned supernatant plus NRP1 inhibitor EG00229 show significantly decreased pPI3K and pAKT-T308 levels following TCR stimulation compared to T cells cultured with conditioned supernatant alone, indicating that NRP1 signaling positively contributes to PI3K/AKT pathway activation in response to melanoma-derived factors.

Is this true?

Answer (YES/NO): NO